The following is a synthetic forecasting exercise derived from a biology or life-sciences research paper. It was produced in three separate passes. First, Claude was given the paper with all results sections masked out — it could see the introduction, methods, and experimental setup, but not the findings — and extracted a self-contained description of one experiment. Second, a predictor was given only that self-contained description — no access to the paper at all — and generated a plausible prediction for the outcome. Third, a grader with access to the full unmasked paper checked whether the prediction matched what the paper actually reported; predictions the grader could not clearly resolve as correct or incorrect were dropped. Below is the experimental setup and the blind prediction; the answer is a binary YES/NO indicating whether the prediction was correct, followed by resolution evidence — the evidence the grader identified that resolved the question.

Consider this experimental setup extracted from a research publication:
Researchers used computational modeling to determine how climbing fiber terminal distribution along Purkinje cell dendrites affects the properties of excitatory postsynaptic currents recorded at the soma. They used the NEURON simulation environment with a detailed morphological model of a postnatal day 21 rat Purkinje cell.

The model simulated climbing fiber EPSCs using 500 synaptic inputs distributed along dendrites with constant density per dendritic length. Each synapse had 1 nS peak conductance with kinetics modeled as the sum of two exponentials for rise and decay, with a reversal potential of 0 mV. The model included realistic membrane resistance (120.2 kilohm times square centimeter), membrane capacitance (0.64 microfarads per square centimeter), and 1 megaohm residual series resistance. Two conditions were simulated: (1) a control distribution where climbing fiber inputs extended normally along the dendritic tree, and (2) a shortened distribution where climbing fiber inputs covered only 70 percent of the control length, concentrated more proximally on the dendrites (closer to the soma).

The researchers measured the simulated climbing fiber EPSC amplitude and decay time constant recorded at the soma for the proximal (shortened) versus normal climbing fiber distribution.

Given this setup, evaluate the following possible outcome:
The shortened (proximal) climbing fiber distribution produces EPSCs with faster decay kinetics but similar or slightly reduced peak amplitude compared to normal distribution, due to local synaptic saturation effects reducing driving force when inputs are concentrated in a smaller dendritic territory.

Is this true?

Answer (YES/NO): NO